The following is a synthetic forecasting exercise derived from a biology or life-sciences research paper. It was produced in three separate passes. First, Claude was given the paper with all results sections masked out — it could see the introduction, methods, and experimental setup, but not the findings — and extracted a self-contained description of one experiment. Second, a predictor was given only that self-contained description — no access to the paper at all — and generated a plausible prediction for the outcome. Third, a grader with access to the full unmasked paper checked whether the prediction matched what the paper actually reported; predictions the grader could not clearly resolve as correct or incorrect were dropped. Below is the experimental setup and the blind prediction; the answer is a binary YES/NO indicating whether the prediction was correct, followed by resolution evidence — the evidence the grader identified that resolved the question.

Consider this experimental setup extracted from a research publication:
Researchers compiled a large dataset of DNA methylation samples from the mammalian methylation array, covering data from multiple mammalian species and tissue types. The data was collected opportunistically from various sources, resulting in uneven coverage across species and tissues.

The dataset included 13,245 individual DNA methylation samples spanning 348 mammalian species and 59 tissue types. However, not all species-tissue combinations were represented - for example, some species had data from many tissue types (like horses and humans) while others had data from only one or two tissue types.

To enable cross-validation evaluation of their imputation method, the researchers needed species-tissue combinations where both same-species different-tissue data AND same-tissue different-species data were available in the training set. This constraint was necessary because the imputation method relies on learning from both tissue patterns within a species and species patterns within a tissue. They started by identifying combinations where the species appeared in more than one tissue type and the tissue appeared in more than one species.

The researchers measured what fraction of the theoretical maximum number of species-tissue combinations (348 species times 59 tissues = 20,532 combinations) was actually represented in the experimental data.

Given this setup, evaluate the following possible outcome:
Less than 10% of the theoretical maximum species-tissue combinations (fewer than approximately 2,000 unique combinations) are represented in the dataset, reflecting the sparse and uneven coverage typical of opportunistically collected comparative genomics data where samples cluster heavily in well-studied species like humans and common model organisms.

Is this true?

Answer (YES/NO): YES